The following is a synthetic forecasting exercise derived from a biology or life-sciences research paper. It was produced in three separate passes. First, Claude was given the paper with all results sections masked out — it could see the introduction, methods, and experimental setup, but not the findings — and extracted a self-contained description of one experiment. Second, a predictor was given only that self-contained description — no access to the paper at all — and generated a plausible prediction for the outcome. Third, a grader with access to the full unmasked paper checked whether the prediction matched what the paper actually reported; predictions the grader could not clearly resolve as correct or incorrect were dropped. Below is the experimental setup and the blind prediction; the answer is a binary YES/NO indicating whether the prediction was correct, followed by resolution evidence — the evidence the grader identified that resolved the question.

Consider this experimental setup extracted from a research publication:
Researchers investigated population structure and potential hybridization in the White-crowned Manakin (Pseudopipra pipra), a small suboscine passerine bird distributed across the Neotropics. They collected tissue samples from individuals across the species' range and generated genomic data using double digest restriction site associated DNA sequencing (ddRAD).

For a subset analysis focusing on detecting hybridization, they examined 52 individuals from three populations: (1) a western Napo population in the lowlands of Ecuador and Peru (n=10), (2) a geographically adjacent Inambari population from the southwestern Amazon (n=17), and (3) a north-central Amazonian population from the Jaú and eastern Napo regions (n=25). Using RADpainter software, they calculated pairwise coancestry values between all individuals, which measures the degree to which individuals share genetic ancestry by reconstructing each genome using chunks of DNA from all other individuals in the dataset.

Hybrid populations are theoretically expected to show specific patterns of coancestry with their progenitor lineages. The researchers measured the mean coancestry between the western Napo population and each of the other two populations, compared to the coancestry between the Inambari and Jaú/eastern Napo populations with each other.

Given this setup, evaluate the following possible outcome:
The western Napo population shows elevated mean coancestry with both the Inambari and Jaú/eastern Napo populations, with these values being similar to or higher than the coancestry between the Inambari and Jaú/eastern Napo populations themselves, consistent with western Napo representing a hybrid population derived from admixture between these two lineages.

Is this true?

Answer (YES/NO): YES